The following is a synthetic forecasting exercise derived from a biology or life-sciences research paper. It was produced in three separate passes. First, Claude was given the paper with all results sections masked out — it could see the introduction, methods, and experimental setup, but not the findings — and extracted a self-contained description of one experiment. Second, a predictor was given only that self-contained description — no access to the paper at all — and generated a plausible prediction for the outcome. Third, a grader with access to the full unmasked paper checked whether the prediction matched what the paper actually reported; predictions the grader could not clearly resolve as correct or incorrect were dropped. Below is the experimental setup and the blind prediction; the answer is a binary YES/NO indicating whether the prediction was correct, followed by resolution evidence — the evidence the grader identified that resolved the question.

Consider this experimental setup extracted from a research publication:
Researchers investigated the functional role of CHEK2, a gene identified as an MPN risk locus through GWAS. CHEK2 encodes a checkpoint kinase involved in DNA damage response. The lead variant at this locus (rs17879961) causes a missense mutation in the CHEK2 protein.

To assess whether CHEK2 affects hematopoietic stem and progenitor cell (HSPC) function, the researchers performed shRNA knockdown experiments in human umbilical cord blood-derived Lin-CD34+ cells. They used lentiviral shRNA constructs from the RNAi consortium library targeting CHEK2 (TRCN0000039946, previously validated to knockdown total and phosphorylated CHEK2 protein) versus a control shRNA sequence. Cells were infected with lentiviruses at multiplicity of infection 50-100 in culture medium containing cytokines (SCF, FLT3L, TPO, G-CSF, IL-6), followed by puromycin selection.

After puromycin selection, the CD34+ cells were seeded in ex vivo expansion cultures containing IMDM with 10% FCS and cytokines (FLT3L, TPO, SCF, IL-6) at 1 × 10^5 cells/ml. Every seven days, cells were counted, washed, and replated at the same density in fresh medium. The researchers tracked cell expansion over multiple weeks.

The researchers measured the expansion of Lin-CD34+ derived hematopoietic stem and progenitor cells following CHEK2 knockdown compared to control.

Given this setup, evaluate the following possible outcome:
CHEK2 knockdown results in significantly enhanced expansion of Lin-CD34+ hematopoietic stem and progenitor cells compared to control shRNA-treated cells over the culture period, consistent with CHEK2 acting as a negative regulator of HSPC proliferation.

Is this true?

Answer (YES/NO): YES